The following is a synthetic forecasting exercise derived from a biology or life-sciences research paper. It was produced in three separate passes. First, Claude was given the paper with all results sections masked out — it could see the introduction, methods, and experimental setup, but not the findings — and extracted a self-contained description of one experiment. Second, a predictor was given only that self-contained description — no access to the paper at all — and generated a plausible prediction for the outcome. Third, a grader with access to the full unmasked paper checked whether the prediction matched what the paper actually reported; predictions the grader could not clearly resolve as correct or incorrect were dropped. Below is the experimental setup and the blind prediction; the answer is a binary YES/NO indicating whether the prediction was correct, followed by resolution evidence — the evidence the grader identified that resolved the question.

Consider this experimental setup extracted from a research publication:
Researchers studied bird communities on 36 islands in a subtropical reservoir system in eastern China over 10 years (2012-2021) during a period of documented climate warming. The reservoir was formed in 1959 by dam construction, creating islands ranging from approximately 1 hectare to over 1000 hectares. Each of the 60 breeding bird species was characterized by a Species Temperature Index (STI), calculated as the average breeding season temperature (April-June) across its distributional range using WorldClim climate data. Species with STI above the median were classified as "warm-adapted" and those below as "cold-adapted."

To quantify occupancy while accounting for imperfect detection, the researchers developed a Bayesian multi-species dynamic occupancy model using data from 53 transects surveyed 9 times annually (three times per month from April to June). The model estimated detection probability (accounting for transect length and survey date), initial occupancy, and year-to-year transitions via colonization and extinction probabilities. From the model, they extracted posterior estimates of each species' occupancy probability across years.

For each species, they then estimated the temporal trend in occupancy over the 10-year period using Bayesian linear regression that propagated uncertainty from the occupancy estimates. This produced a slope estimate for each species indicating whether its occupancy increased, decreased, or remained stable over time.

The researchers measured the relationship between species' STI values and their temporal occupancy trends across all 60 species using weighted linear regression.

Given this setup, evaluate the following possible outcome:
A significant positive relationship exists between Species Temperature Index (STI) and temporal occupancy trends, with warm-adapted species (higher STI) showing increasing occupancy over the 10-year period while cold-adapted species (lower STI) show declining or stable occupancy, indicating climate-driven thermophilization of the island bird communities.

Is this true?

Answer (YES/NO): NO